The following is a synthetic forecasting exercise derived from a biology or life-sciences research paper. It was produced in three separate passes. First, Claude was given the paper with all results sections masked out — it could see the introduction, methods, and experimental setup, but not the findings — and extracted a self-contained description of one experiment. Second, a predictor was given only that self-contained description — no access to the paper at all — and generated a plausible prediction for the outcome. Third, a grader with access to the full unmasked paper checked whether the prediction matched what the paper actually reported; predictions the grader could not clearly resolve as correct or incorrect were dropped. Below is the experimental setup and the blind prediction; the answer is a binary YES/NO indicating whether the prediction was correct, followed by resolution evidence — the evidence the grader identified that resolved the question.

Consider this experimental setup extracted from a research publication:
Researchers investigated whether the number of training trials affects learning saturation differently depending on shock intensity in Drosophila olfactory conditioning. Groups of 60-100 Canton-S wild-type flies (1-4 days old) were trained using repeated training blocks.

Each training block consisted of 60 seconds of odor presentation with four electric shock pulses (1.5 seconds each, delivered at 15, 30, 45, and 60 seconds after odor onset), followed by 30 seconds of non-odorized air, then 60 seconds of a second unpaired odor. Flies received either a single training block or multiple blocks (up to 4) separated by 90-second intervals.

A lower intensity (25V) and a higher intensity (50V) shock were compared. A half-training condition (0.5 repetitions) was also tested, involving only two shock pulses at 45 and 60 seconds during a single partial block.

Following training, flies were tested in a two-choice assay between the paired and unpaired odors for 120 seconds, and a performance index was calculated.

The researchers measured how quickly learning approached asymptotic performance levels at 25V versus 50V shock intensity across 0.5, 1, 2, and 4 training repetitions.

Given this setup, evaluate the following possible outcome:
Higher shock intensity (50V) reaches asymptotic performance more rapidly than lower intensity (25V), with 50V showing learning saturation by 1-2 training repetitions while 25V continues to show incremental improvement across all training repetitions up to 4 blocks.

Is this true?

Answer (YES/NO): NO